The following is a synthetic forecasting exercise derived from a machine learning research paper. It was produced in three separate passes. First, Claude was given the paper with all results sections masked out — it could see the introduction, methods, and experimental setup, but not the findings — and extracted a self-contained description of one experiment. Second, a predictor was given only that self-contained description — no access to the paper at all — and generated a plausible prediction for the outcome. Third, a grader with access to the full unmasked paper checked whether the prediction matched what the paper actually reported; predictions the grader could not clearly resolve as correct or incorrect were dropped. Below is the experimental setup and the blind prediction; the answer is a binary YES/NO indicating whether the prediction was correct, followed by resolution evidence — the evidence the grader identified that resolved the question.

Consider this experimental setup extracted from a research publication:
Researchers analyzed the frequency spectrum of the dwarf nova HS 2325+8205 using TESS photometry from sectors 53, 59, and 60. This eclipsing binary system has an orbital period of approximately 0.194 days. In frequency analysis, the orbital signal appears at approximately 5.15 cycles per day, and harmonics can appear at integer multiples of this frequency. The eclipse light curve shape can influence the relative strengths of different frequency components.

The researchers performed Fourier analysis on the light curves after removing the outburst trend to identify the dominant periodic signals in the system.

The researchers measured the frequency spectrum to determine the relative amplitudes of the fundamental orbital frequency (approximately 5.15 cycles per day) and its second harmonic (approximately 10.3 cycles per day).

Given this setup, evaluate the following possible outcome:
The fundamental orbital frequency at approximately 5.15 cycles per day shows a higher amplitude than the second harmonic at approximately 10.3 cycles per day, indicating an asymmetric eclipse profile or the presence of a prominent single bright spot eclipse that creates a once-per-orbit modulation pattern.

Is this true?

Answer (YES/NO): NO